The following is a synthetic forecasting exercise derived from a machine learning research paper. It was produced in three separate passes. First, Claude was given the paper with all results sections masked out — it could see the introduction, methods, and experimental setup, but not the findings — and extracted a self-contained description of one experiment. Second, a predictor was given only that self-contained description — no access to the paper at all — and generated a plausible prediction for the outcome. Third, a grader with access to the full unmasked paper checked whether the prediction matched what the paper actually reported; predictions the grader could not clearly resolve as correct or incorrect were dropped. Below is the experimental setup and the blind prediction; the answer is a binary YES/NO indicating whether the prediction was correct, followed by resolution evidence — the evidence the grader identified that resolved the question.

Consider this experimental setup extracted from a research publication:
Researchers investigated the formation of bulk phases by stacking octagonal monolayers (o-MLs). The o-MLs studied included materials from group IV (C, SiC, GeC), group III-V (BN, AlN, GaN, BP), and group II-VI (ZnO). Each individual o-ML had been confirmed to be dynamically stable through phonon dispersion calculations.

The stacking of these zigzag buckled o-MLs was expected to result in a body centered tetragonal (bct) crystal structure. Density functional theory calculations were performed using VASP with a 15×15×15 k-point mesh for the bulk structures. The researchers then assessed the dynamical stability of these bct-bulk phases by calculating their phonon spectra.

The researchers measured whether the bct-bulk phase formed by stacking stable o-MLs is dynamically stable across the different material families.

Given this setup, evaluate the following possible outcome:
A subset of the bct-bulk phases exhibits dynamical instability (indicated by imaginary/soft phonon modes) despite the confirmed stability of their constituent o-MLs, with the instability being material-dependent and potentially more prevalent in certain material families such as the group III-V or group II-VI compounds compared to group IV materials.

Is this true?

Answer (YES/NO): NO